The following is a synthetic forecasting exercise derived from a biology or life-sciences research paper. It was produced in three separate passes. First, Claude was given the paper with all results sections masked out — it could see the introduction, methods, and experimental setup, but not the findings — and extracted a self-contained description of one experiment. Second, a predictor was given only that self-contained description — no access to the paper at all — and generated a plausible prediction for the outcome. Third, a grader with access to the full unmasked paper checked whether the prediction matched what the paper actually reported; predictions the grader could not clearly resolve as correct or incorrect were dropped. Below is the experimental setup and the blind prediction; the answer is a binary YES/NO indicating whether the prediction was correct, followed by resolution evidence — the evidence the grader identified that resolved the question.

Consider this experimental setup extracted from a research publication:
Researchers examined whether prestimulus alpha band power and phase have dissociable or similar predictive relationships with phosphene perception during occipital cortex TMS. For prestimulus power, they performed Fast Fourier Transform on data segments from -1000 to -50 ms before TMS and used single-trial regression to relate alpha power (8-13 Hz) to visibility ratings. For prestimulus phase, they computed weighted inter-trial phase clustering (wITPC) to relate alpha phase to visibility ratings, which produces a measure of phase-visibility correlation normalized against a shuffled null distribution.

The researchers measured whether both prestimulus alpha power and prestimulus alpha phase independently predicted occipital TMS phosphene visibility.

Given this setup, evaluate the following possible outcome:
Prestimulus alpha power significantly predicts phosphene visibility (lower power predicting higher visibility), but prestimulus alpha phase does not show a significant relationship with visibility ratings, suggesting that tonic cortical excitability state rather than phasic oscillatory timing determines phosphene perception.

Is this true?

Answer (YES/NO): NO